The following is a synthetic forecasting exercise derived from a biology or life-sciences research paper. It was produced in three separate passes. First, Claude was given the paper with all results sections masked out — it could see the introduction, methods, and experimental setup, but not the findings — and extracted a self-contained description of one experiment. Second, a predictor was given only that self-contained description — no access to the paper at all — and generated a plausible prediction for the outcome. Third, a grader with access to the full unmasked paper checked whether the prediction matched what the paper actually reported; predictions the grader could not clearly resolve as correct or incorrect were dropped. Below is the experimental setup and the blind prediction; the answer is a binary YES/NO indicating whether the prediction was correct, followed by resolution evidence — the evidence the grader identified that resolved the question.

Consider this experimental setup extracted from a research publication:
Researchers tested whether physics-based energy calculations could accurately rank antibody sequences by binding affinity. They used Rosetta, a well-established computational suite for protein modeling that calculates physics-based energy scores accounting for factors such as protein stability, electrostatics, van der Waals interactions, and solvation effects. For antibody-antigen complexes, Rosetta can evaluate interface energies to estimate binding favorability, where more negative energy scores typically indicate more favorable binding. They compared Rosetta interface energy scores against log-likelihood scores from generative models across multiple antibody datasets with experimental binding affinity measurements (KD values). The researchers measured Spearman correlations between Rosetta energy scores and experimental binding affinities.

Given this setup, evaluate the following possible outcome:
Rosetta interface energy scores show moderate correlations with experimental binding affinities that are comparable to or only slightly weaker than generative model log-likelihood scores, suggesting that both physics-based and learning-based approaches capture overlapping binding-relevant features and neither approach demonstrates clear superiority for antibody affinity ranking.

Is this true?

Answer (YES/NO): NO